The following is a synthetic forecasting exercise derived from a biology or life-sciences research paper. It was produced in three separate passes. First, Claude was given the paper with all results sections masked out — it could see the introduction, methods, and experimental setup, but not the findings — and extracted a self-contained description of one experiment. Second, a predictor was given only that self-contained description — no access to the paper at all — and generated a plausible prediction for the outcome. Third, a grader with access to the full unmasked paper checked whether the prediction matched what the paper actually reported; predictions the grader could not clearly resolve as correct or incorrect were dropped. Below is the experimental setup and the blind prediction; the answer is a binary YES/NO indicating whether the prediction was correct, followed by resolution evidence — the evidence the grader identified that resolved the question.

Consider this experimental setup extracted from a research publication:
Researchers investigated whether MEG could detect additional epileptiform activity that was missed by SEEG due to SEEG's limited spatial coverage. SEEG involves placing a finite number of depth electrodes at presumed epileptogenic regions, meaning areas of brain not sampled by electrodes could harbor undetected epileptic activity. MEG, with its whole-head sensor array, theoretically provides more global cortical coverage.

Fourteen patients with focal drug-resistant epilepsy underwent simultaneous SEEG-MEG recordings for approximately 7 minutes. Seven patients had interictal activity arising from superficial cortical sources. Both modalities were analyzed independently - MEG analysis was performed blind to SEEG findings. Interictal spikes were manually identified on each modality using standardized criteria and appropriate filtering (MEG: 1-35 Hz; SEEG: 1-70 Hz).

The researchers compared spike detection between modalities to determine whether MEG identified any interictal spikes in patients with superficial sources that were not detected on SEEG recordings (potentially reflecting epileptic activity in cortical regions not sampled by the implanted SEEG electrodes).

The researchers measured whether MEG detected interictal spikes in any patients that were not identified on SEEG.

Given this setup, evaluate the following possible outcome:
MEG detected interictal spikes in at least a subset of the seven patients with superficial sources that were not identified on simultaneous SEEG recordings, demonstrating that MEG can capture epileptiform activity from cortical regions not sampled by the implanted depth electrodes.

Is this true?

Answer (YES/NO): YES